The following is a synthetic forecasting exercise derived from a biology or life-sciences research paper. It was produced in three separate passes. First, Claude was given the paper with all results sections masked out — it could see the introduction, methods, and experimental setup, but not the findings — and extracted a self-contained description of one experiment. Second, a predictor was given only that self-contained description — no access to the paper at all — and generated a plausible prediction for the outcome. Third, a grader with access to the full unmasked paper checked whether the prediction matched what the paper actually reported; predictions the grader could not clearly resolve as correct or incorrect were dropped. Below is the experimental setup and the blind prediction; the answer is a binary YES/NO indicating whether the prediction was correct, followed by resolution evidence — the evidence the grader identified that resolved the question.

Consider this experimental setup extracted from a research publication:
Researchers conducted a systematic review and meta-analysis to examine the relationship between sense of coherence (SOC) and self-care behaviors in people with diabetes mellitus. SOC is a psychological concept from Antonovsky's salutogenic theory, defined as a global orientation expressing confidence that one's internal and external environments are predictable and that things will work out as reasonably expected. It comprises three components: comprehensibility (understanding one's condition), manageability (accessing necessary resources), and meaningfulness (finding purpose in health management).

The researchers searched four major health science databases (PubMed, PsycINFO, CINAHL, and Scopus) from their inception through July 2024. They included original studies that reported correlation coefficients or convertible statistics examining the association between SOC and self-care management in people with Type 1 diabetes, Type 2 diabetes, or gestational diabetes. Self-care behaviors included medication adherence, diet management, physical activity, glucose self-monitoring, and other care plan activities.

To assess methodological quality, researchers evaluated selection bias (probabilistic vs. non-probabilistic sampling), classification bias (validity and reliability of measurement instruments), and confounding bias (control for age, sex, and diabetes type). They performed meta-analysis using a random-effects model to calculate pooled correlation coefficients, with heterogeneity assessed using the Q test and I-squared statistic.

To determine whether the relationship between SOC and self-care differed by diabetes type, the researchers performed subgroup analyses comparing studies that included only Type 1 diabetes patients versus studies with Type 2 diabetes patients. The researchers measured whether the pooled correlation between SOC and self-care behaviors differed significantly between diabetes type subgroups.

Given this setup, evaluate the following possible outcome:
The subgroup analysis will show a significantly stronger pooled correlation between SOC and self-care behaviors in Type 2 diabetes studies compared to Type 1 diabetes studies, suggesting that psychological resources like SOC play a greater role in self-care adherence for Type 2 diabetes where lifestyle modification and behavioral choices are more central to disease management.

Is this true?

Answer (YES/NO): NO